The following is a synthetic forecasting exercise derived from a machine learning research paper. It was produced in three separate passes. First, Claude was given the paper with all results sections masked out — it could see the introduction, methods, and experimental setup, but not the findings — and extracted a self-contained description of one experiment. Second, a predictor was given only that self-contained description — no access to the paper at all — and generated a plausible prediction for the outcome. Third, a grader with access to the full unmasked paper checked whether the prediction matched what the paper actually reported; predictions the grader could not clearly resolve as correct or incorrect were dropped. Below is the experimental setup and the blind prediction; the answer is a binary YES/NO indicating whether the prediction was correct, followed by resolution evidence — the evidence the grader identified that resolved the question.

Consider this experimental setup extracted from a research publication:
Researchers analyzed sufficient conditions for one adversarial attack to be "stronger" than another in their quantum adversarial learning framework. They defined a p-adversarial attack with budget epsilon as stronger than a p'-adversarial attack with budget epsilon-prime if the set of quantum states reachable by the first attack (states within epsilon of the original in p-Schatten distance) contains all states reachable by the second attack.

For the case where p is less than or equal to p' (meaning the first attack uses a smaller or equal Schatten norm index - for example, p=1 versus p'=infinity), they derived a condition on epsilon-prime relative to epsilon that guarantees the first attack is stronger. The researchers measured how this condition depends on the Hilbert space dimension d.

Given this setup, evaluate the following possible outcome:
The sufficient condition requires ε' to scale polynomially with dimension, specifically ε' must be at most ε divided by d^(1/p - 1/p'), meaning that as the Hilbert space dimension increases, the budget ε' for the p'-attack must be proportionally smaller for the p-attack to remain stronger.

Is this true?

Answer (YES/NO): YES